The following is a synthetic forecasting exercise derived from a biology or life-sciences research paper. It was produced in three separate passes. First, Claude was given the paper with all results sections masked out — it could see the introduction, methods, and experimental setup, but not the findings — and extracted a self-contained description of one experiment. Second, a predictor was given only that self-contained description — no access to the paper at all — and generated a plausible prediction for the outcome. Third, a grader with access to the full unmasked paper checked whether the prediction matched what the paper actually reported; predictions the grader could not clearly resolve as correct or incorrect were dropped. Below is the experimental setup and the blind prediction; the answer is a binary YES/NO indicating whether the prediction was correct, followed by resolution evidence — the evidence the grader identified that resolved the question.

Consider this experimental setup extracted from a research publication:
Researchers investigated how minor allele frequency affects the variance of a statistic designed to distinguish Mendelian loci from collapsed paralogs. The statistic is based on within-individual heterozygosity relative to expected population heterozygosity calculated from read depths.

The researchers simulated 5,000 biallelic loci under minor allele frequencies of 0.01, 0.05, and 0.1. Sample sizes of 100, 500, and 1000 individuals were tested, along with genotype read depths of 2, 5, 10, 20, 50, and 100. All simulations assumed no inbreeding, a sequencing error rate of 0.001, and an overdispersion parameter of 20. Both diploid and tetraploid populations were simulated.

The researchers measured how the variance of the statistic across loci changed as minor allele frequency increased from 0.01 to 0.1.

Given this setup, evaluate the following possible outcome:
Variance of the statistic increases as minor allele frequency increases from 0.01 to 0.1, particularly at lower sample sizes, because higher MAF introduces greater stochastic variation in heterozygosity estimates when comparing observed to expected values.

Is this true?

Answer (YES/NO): NO